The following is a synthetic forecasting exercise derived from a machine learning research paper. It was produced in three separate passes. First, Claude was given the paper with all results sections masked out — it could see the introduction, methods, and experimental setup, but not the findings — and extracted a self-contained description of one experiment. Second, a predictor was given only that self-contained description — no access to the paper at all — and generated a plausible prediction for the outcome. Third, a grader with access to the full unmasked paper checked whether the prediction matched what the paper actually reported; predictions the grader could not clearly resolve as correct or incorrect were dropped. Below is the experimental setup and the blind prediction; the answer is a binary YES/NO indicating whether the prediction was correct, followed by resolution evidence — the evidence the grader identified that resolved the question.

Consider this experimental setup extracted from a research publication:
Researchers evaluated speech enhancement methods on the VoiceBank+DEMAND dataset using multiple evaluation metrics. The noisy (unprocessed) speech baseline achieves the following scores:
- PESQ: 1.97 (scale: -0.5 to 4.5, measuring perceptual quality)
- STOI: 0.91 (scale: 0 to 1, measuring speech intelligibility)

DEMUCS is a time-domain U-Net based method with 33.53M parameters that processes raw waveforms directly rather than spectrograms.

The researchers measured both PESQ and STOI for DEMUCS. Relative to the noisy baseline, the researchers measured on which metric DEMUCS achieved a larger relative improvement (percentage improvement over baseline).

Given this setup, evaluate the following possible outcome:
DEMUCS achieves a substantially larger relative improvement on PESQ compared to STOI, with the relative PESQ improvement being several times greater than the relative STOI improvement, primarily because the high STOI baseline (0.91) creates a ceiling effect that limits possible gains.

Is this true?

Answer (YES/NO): YES